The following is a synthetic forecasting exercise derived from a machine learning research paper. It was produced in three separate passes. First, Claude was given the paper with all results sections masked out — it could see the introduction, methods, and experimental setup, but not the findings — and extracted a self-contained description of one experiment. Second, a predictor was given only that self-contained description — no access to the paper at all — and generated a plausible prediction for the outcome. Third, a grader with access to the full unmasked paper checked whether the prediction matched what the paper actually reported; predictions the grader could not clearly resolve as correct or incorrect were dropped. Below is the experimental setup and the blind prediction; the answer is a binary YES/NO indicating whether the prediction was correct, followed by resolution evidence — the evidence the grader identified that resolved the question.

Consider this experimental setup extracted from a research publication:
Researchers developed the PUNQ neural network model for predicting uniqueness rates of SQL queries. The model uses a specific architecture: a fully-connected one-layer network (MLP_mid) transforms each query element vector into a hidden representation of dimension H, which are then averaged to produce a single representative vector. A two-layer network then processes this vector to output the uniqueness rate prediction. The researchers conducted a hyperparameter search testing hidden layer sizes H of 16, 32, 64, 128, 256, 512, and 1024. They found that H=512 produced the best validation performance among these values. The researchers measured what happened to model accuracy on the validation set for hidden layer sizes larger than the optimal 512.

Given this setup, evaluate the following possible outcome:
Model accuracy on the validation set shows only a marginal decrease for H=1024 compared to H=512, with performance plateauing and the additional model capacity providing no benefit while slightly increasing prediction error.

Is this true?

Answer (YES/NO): NO